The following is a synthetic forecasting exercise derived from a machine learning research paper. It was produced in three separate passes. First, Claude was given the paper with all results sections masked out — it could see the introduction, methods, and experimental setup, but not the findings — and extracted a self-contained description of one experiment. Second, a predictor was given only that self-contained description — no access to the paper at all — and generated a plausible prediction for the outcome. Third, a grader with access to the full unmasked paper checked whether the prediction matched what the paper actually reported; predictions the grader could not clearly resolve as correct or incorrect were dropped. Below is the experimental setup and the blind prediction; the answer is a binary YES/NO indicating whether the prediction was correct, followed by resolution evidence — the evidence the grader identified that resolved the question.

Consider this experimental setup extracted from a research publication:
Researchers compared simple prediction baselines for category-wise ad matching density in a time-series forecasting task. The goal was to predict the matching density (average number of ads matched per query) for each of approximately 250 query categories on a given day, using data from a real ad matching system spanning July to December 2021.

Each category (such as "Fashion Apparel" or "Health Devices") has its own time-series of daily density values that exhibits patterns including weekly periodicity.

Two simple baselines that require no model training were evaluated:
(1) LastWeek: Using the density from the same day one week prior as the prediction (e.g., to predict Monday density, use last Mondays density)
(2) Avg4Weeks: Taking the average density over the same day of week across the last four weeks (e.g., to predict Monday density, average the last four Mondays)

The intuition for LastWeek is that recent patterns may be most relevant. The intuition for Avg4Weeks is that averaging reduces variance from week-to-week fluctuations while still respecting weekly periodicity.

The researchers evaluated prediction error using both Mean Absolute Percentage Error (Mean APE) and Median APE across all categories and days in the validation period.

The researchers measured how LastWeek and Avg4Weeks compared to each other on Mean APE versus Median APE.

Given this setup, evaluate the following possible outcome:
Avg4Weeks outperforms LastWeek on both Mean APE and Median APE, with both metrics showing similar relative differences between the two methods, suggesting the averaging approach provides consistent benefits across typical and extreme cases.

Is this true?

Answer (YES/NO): NO